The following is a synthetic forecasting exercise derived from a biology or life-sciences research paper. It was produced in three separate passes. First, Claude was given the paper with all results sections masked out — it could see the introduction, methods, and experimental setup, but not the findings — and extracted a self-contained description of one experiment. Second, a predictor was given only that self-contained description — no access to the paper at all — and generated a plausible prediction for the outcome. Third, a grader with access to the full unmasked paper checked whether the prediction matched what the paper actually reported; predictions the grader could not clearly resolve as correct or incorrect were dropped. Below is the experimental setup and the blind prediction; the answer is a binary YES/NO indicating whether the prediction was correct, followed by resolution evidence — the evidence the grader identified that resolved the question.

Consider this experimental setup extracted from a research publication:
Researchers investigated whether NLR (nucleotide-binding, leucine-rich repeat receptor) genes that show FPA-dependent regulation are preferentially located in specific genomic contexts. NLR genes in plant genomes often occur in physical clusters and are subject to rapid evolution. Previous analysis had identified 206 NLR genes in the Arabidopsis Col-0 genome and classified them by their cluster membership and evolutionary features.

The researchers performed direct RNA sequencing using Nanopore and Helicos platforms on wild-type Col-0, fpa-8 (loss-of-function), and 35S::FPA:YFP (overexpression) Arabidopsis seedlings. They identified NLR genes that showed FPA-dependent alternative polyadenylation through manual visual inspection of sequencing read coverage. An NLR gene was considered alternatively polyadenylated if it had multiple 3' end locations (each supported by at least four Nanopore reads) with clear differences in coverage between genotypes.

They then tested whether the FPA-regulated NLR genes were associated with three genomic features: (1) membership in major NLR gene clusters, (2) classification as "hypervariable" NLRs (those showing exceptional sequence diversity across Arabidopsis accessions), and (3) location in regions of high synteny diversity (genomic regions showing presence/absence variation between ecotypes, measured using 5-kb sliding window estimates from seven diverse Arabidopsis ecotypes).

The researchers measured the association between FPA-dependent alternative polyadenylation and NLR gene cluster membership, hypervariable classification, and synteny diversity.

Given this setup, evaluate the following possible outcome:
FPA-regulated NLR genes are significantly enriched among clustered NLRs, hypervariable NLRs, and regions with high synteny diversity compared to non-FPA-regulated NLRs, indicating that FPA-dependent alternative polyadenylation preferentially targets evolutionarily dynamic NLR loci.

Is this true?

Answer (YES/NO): NO